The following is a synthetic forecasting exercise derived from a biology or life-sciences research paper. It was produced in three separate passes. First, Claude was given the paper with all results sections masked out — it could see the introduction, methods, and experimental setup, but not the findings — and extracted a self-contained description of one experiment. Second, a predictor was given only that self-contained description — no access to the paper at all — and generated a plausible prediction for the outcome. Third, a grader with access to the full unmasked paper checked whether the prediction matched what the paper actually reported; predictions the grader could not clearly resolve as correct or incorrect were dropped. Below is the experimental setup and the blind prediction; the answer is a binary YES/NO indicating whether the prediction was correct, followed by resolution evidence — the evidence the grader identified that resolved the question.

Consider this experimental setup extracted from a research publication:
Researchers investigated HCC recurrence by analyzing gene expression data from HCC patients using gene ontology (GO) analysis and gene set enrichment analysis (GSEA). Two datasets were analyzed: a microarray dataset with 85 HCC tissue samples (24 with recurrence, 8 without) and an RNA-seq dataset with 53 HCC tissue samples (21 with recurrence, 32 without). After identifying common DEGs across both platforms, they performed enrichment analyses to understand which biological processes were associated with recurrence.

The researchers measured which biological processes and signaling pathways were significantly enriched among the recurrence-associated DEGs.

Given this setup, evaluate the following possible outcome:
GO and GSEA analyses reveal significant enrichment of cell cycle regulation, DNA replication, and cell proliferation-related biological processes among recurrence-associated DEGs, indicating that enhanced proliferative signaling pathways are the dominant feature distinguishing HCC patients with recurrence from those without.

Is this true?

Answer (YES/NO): NO